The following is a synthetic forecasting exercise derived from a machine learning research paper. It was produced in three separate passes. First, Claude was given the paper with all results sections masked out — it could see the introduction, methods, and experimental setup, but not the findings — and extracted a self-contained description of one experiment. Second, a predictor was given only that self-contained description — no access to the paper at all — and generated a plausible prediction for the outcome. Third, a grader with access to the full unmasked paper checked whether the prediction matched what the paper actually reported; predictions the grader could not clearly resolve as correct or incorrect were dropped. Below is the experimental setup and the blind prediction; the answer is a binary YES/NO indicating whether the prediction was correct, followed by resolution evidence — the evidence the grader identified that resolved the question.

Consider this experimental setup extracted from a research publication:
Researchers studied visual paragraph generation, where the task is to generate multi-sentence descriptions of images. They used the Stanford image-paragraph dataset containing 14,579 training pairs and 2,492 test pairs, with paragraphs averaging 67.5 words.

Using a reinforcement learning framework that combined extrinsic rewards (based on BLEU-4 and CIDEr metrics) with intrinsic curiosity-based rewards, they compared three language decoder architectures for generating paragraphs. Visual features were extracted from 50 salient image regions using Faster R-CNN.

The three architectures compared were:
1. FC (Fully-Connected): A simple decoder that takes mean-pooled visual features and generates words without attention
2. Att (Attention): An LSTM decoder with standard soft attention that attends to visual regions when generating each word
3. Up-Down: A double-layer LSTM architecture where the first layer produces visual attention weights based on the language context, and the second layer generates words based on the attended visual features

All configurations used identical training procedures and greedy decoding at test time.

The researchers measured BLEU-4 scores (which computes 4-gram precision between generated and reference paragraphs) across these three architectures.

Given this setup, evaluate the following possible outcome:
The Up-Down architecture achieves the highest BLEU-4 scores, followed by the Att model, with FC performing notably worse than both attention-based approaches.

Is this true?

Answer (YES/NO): YES